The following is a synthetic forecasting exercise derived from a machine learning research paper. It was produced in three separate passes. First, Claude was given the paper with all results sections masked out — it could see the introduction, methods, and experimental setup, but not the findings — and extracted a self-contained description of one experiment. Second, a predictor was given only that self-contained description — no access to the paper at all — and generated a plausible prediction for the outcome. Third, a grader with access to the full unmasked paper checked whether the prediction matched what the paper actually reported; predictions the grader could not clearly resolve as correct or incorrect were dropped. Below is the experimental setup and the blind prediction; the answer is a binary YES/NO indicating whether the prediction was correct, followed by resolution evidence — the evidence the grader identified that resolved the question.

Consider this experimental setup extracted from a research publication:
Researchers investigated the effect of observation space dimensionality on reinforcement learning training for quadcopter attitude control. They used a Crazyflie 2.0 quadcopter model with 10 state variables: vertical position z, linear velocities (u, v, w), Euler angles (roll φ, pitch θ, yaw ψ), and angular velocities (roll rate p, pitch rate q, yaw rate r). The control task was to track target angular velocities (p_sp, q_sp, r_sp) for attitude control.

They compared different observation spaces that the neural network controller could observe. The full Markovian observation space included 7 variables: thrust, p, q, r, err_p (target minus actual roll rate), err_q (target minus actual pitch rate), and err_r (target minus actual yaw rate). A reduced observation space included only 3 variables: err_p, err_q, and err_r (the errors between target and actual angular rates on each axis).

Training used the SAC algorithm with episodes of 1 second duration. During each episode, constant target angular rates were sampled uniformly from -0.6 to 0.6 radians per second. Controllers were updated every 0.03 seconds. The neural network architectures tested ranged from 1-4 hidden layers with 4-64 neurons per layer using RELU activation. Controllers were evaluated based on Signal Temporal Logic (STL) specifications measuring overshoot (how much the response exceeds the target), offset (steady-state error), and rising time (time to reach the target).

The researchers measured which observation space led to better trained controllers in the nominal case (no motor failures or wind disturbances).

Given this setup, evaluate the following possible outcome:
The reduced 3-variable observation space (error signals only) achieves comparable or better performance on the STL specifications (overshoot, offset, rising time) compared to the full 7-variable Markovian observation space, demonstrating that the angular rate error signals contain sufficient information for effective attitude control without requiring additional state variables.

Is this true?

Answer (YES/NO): YES